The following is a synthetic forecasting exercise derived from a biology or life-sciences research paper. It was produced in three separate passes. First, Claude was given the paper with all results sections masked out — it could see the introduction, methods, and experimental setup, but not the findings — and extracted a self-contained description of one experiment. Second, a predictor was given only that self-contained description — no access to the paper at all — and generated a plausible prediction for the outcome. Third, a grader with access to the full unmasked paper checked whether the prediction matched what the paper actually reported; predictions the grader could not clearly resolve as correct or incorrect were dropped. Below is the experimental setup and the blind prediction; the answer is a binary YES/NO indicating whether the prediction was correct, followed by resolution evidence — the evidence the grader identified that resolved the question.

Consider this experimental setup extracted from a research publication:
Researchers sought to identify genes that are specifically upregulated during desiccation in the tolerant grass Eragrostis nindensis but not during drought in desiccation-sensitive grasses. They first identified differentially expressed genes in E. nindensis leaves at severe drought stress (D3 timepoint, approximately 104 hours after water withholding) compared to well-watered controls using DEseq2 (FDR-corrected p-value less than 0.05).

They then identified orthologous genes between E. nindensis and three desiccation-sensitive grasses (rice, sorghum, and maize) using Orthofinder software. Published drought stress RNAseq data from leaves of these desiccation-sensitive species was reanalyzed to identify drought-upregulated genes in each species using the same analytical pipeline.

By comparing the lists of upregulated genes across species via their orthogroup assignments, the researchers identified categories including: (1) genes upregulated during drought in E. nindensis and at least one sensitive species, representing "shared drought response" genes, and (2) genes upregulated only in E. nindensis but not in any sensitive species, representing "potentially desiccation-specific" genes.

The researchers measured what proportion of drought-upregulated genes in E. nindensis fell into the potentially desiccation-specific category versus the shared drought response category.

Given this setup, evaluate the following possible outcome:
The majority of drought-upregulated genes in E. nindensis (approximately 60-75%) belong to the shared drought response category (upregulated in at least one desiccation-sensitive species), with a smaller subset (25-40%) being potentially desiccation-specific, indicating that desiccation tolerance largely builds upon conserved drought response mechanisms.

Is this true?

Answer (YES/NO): NO